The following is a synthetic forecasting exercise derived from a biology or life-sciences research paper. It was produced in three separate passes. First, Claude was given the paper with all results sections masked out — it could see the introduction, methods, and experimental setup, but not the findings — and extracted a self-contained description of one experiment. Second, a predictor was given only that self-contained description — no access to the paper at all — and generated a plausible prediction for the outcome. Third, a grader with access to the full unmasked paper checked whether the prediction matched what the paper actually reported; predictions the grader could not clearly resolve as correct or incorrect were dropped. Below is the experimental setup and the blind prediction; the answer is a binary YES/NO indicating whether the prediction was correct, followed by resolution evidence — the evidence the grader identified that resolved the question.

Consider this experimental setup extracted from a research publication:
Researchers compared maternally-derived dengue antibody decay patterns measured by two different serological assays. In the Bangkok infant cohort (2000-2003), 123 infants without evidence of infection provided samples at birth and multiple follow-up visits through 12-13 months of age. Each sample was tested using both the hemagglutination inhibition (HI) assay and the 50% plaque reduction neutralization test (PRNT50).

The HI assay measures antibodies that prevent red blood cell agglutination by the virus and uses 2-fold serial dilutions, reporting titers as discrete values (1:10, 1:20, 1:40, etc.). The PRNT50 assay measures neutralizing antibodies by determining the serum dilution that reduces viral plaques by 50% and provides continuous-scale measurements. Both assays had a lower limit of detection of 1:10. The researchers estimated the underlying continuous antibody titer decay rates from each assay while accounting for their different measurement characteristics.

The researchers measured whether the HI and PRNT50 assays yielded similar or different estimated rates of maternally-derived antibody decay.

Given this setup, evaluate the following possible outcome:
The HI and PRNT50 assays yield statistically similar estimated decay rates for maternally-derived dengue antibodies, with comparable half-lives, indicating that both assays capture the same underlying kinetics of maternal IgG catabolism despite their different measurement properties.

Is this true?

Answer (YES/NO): NO